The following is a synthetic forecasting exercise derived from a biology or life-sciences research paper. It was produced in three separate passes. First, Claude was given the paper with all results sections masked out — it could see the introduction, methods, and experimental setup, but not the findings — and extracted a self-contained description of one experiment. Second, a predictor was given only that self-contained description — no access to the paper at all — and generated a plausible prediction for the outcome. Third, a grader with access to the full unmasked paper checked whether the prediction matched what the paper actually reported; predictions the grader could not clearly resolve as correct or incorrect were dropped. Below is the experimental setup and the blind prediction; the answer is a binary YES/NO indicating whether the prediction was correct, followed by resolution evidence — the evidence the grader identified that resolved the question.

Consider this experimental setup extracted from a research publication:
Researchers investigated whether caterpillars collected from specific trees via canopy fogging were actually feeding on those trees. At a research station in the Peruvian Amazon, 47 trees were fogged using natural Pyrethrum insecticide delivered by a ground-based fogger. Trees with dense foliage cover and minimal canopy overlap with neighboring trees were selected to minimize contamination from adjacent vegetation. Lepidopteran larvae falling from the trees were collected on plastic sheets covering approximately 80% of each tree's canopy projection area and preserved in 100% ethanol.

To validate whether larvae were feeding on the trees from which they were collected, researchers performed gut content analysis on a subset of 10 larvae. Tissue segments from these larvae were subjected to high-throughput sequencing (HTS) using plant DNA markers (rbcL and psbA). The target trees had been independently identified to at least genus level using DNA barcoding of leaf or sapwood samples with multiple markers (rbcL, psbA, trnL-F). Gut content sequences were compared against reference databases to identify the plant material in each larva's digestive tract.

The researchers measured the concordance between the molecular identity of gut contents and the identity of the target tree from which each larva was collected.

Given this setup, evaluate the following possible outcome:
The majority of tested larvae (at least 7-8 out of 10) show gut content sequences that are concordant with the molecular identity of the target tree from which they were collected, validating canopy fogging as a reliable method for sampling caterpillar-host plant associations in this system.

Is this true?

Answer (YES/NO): NO